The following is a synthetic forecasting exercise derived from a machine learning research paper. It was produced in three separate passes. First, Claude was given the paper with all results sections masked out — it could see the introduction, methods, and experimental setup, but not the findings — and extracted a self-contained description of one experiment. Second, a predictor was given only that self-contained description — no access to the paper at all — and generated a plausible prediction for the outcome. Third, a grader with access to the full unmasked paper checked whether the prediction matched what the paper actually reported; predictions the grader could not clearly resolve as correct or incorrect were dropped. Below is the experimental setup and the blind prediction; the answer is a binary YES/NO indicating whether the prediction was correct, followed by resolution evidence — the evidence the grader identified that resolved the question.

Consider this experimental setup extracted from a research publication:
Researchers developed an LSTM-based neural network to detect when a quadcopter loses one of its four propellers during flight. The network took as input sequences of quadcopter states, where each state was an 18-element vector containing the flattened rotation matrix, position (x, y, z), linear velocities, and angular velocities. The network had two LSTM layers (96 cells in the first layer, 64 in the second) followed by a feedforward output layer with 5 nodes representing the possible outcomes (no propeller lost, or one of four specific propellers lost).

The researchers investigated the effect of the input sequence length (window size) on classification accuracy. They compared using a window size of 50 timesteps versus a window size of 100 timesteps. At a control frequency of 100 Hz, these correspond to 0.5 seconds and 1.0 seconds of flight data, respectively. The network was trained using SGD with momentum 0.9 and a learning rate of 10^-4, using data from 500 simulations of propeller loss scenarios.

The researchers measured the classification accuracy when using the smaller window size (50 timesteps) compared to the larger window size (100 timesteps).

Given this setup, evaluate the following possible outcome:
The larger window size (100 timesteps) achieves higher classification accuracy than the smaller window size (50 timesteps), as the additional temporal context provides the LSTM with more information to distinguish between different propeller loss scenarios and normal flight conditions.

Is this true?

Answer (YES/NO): YES